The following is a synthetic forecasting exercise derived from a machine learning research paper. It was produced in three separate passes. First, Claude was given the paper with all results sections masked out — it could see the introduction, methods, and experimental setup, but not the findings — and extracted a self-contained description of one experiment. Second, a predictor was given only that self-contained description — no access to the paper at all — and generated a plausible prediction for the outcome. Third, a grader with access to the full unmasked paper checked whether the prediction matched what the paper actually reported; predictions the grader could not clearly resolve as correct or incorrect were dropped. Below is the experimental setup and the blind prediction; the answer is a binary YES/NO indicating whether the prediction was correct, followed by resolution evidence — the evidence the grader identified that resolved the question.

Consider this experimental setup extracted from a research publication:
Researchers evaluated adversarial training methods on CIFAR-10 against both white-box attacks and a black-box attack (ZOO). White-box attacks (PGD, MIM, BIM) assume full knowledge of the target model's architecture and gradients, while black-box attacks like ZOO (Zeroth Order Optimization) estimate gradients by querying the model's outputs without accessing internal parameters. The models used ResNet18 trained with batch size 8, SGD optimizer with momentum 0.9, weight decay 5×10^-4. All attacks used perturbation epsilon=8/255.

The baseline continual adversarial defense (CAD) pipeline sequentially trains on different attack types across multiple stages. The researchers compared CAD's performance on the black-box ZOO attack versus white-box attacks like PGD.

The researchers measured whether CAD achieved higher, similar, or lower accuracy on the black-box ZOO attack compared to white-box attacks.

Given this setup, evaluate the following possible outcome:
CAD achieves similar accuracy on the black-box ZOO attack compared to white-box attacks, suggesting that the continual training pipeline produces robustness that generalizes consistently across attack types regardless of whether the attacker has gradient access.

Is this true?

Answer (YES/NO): YES